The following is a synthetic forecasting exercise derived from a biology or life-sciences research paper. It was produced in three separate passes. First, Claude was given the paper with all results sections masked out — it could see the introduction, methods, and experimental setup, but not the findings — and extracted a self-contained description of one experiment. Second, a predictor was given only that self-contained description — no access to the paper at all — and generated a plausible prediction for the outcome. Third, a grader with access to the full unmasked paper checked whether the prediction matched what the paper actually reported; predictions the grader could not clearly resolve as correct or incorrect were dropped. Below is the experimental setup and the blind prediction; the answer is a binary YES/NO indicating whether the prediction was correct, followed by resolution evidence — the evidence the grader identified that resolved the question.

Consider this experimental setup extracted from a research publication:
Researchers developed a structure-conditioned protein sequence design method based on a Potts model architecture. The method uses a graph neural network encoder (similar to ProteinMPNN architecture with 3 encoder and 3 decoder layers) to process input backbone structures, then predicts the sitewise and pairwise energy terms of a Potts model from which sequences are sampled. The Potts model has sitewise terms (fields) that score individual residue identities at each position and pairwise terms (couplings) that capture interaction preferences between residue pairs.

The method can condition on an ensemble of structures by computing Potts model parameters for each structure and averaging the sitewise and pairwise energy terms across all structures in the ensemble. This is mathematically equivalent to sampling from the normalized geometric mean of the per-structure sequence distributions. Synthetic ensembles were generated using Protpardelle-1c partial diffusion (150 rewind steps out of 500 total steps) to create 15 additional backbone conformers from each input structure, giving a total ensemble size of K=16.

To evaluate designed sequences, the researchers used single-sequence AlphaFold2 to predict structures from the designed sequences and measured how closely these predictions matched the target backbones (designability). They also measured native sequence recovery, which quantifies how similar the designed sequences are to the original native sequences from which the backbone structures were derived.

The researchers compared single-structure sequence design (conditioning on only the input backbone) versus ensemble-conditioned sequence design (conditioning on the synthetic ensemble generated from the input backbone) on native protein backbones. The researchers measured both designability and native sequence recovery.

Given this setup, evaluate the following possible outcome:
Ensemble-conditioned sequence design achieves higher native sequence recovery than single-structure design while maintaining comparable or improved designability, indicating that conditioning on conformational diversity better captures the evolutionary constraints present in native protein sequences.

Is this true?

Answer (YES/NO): NO